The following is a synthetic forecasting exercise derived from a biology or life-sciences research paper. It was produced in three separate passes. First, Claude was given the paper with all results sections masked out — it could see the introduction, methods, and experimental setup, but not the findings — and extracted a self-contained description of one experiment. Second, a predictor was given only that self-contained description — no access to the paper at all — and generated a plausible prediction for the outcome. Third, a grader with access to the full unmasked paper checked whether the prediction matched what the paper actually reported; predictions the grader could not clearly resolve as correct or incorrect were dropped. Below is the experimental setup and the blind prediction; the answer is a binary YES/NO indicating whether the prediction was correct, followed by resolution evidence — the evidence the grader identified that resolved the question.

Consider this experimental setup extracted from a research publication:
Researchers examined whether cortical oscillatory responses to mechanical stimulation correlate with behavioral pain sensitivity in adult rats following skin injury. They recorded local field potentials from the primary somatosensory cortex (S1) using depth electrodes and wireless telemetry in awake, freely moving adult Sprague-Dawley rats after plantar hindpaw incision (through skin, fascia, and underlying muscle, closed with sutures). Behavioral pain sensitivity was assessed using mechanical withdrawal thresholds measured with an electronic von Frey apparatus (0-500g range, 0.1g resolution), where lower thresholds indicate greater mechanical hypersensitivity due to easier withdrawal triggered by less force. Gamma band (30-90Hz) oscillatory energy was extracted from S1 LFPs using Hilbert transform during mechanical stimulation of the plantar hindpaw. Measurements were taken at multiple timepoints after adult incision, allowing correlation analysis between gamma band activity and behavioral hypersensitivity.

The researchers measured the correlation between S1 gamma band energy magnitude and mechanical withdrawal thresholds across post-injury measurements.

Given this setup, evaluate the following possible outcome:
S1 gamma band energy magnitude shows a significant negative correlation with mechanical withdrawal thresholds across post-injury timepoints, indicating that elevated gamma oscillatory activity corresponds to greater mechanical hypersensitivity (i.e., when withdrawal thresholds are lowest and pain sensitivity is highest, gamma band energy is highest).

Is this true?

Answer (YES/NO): YES